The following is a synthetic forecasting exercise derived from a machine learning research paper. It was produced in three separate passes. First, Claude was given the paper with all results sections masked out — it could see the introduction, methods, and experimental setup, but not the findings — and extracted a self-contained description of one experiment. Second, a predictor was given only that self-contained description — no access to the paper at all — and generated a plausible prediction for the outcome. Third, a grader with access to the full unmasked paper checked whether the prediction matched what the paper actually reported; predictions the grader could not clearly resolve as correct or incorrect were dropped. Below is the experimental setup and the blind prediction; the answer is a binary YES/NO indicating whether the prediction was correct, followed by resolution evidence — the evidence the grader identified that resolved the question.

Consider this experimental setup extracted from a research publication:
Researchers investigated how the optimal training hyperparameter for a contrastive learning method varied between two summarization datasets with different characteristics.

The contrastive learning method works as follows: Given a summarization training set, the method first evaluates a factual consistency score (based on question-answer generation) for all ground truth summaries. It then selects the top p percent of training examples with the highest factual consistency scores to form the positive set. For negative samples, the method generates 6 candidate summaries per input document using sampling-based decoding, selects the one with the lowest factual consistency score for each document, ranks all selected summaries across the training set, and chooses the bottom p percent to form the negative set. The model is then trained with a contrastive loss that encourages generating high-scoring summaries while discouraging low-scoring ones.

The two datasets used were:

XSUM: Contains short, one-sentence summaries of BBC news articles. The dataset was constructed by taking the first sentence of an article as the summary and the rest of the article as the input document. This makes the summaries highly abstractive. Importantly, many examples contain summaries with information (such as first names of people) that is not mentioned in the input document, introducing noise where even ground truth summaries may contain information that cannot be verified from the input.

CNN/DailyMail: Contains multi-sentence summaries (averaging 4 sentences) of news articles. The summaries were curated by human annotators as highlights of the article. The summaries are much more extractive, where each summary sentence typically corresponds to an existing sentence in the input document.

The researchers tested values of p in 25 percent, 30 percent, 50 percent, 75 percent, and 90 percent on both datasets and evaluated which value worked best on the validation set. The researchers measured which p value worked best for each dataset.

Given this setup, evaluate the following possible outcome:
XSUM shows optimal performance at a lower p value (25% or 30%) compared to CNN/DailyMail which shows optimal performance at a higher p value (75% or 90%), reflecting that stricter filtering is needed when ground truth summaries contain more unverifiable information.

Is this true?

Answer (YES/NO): NO